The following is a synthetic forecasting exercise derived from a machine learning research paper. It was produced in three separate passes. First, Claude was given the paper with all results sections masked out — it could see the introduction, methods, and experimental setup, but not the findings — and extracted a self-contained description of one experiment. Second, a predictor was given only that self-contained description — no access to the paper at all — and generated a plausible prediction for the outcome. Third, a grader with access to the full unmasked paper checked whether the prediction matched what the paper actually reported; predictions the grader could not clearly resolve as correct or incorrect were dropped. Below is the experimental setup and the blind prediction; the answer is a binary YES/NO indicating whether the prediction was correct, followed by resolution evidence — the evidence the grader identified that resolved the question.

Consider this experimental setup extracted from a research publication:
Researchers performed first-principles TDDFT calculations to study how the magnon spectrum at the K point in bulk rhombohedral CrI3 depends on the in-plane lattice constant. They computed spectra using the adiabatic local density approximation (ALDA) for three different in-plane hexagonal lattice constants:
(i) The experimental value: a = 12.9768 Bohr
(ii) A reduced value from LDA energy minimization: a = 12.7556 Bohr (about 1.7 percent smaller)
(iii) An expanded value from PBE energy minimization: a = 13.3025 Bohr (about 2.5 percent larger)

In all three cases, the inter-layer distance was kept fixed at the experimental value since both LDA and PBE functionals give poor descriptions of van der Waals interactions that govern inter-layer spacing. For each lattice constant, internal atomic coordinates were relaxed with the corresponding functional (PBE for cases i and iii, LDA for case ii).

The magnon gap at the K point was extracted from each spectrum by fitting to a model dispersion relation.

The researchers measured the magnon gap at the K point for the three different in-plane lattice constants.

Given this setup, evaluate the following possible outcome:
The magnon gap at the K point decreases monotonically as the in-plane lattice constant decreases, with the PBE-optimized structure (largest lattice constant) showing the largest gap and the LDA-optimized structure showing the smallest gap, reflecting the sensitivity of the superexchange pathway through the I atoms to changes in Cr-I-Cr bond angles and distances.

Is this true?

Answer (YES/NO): NO